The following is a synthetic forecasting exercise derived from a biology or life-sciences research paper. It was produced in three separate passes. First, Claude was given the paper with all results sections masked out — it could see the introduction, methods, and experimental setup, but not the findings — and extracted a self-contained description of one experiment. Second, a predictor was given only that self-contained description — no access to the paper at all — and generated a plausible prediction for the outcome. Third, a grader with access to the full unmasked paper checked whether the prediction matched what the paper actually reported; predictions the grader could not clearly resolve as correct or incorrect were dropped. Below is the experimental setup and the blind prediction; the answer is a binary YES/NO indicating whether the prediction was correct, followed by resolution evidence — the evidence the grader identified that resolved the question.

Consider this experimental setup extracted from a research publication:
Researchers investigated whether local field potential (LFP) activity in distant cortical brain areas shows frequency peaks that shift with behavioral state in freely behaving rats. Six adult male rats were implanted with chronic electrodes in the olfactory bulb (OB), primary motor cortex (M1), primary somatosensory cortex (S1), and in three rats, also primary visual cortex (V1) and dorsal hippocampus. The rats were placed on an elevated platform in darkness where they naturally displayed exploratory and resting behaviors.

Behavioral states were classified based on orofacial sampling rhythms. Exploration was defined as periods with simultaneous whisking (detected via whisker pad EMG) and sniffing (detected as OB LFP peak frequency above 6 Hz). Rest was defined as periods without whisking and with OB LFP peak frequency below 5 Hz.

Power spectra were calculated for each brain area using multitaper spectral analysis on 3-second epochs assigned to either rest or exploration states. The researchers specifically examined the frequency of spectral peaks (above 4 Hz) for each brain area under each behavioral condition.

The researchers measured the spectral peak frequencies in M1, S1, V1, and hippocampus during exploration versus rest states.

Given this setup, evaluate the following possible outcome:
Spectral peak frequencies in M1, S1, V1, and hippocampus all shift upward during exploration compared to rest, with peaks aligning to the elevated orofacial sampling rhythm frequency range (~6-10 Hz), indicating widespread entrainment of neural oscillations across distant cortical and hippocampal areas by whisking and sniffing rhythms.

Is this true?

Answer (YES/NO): YES